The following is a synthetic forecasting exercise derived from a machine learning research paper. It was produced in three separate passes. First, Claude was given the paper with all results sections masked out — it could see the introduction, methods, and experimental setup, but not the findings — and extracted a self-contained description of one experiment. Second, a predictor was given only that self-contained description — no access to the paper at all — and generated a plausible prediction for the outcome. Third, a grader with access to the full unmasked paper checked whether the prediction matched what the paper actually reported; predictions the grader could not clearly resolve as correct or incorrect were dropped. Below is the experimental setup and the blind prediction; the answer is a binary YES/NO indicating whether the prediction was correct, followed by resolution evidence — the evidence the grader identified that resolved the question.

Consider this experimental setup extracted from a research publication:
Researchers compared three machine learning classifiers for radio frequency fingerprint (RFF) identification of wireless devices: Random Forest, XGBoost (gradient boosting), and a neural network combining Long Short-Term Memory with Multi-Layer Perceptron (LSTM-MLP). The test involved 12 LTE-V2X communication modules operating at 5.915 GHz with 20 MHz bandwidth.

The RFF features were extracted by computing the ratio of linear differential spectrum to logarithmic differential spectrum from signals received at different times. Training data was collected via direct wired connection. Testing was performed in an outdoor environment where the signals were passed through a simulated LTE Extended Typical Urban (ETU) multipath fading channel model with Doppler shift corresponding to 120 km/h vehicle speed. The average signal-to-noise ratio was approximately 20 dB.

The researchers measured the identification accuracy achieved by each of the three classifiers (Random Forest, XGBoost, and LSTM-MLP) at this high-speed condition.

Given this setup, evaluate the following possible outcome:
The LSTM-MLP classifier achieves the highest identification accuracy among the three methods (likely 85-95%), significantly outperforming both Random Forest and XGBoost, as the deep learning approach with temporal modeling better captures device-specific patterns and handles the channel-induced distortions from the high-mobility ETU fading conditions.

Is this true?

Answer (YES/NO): NO